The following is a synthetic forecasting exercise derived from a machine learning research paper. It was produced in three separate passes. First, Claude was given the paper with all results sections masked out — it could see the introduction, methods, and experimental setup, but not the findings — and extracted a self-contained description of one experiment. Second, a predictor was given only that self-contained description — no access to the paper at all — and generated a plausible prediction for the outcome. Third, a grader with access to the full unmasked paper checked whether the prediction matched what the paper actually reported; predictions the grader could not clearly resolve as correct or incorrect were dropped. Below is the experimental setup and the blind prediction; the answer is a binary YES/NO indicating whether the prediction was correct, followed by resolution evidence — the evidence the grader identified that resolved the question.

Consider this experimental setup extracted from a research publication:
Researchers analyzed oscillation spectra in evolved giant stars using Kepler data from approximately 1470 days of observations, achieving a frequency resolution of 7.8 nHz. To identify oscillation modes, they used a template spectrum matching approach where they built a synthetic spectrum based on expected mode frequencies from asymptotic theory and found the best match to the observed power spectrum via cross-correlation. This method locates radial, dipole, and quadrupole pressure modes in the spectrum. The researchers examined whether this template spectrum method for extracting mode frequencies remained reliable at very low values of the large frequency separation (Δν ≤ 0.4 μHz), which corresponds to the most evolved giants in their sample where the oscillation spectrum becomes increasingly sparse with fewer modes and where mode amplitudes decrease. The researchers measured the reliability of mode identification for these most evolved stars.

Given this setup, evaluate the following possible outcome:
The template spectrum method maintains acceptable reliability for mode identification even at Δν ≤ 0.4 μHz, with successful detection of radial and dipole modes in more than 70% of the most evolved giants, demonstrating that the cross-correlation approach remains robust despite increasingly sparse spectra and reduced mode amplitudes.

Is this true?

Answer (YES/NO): NO